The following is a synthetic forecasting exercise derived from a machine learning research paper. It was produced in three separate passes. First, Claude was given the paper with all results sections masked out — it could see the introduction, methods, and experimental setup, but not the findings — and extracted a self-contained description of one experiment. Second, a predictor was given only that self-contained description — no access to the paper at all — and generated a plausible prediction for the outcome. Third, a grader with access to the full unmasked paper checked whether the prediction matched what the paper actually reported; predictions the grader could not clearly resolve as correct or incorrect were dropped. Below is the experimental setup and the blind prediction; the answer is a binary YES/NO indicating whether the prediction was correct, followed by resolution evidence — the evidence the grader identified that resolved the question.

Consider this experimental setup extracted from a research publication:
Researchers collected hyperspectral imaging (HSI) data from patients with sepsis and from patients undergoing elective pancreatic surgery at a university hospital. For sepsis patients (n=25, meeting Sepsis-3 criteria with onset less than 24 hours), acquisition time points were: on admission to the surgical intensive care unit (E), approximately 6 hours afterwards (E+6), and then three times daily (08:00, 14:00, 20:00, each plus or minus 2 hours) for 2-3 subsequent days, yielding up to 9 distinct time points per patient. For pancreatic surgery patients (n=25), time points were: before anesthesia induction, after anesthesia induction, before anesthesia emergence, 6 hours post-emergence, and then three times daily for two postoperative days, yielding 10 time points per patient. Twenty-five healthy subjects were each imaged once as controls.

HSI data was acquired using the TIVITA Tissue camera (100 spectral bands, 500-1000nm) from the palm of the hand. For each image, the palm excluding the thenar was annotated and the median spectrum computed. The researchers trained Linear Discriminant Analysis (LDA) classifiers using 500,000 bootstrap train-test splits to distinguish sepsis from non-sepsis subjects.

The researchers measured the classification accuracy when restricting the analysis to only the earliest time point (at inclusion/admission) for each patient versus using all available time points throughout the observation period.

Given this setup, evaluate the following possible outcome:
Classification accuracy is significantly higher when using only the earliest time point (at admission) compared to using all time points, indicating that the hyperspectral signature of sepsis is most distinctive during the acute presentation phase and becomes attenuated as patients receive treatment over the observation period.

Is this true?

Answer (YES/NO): NO